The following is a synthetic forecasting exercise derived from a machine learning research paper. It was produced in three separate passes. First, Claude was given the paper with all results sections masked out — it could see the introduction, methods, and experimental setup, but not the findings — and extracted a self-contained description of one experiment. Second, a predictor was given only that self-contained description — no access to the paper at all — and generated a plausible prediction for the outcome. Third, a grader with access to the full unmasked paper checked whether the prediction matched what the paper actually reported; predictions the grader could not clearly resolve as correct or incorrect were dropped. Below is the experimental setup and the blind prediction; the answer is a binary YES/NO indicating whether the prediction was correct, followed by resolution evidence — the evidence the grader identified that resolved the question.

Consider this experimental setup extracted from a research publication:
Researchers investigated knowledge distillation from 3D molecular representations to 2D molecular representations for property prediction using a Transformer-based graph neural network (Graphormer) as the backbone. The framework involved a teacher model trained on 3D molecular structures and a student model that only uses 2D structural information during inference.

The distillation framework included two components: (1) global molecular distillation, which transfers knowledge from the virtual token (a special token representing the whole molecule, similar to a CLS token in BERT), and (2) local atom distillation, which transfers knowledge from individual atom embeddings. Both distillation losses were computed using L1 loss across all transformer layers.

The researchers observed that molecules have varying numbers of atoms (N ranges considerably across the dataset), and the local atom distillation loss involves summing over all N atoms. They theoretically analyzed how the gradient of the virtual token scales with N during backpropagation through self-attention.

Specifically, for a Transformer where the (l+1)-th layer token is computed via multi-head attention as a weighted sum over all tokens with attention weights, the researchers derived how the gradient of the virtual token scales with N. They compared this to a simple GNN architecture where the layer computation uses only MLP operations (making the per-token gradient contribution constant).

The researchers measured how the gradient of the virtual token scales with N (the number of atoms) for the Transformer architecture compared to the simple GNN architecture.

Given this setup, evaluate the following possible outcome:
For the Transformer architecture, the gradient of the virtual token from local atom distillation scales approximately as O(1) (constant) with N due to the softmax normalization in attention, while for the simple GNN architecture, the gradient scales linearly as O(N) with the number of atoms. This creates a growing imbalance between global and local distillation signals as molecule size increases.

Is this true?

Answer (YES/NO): NO